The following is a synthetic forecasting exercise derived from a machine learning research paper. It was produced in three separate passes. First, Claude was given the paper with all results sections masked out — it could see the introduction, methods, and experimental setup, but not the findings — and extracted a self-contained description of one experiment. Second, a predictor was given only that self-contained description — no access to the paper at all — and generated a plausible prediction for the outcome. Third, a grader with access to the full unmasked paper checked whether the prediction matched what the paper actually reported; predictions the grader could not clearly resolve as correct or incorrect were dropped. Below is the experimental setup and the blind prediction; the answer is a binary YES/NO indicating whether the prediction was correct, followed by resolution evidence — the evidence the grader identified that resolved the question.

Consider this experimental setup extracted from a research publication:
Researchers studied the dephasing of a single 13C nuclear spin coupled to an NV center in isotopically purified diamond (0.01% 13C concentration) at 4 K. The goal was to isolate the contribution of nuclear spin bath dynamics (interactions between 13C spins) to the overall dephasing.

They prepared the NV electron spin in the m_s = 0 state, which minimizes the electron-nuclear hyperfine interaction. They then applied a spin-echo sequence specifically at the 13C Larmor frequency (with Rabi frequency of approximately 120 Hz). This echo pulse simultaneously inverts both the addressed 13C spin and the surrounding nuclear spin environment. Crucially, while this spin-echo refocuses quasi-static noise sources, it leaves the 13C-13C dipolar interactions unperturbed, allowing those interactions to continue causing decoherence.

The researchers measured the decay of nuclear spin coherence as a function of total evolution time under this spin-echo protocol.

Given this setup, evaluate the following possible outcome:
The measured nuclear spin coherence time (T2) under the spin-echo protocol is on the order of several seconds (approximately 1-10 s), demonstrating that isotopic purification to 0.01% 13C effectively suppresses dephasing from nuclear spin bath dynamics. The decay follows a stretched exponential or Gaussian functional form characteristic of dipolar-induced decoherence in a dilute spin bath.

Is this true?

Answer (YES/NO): NO